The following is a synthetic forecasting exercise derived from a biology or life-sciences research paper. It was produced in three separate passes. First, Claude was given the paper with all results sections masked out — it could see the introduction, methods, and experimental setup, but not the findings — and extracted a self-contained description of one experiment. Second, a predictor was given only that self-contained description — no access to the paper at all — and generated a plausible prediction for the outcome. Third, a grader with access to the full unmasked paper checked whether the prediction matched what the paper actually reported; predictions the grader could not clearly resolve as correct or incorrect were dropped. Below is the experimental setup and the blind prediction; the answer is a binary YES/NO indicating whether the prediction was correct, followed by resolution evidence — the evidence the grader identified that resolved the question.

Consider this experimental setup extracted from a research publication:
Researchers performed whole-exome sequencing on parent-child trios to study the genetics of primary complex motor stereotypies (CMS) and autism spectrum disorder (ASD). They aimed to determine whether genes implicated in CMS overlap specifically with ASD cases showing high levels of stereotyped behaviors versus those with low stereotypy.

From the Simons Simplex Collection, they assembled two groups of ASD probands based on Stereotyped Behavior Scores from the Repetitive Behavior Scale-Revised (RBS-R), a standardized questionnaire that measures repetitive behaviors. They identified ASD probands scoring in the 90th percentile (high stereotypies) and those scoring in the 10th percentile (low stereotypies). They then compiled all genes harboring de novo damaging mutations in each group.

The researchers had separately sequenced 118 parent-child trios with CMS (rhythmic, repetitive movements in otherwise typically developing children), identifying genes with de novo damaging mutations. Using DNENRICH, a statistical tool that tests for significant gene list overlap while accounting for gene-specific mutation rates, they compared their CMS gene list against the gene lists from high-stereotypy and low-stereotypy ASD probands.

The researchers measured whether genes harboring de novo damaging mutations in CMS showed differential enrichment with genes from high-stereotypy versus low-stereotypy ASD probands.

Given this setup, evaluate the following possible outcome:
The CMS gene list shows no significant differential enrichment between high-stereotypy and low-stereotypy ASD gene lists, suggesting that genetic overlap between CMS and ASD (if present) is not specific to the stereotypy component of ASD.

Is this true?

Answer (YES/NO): NO